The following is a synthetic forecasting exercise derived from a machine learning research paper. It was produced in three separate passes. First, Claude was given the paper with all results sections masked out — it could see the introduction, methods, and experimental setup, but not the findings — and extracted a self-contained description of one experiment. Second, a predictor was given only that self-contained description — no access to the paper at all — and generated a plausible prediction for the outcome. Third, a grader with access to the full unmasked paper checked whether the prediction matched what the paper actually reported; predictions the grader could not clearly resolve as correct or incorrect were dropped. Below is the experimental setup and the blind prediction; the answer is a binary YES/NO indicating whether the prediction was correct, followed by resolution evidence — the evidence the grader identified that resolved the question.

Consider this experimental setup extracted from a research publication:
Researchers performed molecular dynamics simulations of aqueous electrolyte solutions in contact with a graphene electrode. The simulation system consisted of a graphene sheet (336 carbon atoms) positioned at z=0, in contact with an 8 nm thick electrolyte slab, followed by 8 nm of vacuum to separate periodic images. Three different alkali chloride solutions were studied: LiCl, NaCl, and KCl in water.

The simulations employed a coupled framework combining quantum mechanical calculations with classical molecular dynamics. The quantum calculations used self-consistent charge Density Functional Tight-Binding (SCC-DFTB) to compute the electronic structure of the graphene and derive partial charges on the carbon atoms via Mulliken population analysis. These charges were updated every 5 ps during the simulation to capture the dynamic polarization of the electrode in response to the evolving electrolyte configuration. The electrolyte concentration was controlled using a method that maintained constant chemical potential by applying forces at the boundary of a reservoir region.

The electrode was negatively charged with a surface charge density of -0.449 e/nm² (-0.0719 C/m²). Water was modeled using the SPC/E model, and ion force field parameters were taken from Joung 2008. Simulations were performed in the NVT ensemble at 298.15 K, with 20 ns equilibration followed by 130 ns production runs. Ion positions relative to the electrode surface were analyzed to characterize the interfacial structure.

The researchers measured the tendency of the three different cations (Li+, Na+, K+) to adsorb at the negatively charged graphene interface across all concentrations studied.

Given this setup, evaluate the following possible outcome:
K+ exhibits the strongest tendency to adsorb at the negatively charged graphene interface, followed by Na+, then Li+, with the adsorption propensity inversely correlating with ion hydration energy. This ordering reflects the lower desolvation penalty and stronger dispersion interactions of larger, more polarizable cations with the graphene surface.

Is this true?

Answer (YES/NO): NO